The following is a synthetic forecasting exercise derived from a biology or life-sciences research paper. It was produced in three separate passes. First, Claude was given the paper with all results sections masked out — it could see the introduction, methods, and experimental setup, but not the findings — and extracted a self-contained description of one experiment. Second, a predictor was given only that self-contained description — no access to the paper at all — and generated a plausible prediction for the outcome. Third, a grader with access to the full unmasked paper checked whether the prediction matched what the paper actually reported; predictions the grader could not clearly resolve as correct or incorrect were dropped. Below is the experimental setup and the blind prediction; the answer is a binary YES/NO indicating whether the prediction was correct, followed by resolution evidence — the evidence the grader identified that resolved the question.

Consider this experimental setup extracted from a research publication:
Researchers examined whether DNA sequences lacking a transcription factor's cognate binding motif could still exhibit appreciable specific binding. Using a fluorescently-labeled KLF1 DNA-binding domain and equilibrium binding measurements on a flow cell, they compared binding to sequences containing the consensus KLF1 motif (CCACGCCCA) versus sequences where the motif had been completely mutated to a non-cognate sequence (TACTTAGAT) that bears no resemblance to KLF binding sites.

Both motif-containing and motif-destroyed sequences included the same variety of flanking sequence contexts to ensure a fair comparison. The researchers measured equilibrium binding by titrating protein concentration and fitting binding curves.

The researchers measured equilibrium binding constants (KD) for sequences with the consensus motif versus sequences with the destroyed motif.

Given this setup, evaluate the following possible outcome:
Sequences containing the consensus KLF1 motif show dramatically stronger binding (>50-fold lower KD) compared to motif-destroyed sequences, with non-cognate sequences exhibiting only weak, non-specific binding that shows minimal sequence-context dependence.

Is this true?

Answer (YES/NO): YES